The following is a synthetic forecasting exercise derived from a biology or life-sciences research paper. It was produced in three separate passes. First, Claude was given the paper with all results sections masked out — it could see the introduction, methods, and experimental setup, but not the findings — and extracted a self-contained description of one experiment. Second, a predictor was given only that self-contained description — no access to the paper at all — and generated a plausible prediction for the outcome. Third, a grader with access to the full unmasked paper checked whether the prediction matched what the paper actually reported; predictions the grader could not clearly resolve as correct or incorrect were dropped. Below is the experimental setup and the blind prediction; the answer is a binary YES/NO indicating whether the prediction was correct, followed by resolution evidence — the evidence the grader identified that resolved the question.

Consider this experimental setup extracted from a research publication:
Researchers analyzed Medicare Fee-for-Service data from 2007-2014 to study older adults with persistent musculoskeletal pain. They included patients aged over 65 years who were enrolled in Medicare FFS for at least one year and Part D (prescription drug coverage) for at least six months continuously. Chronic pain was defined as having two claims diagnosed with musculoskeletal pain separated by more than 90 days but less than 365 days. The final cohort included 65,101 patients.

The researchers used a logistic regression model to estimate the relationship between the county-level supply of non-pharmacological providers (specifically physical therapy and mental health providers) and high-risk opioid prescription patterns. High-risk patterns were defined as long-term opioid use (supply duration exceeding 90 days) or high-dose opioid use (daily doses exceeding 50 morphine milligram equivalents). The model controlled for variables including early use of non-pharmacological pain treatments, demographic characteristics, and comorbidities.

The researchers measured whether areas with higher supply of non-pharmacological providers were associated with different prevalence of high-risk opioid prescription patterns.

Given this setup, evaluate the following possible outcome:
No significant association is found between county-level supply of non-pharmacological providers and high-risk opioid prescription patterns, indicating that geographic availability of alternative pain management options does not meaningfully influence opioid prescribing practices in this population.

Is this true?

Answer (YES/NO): NO